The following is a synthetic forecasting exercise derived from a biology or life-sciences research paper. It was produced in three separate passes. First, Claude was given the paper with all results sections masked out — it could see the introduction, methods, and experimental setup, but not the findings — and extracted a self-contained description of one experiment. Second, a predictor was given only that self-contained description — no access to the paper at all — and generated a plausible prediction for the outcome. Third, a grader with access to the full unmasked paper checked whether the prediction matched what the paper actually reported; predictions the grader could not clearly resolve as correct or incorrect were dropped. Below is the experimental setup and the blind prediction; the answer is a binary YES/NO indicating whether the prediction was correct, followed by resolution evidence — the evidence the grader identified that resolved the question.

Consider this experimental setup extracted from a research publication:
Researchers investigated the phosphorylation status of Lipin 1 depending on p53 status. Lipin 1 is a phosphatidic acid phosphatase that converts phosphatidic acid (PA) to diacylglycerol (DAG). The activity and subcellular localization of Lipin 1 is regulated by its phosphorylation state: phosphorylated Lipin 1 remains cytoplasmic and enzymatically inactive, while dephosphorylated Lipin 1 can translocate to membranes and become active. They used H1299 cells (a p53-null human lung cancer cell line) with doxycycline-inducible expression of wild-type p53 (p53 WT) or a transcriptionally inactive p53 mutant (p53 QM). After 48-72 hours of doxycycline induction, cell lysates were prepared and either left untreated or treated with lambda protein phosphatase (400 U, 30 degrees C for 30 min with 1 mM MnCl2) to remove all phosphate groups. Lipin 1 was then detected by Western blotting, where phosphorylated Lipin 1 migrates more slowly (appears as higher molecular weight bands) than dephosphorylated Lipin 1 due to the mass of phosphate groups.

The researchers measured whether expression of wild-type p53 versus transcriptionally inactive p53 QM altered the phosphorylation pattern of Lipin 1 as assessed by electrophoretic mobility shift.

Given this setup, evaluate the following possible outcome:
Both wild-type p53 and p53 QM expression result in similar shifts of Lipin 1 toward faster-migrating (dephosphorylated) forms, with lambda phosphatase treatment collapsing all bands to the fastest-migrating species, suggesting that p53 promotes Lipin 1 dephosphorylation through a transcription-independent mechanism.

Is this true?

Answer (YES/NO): NO